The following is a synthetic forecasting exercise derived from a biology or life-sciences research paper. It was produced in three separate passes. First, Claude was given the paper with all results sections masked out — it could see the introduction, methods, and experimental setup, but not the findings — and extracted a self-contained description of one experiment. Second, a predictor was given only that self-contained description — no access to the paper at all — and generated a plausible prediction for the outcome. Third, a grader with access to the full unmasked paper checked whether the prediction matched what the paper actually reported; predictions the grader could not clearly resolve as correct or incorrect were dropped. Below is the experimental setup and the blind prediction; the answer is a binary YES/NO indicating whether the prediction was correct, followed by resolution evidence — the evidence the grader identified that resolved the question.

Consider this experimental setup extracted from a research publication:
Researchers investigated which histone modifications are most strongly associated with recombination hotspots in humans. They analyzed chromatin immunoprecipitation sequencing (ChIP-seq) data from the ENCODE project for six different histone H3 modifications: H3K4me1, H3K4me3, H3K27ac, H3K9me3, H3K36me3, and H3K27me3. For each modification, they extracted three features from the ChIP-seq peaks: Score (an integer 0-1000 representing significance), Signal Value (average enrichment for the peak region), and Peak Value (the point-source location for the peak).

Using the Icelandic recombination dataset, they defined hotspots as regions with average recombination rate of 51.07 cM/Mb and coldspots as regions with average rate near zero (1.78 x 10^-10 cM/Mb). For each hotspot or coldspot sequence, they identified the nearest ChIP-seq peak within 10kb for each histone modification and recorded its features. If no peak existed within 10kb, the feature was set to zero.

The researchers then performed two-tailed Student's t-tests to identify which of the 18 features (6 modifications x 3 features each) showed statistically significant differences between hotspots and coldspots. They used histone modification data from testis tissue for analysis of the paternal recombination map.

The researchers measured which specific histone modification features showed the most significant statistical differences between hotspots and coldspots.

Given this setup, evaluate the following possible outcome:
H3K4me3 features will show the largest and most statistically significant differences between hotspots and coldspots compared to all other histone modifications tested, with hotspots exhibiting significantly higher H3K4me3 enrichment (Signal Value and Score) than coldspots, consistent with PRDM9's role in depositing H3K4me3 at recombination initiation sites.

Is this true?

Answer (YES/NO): NO